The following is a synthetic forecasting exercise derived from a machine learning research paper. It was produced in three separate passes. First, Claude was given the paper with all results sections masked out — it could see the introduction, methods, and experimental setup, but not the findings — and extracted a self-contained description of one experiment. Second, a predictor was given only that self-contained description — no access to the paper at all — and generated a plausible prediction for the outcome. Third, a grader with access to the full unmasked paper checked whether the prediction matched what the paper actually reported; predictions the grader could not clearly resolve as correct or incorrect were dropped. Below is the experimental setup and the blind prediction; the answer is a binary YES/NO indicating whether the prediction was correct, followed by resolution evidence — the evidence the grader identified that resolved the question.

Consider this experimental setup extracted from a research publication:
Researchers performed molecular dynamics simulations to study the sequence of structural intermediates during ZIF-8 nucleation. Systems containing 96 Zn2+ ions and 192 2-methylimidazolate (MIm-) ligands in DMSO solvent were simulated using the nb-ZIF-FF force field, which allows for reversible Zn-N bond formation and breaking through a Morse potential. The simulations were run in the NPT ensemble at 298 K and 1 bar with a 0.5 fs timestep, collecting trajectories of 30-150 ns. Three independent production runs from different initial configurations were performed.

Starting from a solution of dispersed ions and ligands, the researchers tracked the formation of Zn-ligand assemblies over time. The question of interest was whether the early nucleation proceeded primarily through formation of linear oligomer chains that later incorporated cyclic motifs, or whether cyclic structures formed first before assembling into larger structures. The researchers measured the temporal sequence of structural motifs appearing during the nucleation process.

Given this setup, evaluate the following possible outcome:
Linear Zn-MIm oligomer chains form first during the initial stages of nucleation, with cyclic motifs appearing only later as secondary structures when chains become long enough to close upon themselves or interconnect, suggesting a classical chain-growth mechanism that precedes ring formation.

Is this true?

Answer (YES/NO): YES